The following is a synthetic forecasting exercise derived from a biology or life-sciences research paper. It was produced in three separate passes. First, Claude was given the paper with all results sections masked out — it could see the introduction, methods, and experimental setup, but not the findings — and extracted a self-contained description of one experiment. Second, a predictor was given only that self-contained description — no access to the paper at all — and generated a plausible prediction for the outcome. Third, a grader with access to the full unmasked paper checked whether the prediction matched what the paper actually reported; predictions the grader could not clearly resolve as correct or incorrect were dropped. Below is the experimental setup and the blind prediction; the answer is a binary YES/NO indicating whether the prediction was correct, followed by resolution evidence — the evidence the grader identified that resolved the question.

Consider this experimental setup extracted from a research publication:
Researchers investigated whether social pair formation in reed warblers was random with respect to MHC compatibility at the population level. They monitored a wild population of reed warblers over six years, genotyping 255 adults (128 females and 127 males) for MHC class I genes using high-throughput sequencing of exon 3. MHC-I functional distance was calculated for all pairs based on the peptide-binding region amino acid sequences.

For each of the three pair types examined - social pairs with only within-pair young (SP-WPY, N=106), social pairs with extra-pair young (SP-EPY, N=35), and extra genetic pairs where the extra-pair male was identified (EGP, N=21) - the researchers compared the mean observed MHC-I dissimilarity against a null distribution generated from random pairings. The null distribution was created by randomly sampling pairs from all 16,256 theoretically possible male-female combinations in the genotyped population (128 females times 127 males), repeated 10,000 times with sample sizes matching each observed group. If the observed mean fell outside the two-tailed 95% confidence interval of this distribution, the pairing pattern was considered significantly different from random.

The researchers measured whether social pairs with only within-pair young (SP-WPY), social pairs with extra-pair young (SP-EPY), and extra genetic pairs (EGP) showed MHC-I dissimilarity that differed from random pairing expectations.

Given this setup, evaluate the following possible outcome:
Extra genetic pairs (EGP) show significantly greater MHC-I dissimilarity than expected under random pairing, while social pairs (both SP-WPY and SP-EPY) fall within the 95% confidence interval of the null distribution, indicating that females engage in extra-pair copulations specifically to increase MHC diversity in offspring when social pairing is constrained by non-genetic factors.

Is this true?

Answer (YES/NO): NO